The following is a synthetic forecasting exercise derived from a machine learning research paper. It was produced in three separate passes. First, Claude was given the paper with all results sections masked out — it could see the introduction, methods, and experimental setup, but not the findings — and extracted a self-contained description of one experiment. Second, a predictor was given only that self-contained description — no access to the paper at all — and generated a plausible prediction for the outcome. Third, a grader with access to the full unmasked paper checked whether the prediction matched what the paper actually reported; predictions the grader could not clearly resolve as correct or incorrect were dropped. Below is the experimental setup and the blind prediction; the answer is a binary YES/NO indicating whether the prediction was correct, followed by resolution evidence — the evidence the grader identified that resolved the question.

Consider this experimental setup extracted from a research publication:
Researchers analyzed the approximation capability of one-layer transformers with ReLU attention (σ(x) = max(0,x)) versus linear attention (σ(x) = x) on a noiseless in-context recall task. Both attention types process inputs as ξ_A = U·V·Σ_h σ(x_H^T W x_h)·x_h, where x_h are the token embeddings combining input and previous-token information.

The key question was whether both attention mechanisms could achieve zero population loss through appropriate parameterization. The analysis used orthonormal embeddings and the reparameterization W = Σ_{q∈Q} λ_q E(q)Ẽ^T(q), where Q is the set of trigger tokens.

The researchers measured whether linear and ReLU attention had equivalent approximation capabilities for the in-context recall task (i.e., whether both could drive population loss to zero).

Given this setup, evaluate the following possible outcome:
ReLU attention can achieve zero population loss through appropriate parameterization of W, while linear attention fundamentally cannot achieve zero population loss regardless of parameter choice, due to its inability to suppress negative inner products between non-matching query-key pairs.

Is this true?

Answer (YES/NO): NO